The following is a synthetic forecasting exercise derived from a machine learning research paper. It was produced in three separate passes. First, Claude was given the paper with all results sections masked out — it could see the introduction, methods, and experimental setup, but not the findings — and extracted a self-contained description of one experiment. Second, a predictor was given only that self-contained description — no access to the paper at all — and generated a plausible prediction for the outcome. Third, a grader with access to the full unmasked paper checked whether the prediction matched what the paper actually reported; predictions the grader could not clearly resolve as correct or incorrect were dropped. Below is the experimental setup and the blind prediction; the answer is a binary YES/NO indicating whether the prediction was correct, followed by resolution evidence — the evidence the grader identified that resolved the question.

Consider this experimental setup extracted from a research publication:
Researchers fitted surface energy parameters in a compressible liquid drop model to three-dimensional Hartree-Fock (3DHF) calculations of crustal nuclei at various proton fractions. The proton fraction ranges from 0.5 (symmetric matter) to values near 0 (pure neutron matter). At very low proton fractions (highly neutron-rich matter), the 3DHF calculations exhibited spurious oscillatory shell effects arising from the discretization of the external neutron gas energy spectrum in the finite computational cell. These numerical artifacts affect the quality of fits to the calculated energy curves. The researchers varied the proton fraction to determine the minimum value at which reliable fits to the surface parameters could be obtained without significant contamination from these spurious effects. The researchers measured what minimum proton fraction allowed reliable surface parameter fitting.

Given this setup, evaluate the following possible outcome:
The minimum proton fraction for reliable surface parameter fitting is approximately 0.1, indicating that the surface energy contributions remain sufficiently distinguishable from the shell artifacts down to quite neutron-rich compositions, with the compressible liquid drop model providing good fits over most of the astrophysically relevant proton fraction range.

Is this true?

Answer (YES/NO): YES